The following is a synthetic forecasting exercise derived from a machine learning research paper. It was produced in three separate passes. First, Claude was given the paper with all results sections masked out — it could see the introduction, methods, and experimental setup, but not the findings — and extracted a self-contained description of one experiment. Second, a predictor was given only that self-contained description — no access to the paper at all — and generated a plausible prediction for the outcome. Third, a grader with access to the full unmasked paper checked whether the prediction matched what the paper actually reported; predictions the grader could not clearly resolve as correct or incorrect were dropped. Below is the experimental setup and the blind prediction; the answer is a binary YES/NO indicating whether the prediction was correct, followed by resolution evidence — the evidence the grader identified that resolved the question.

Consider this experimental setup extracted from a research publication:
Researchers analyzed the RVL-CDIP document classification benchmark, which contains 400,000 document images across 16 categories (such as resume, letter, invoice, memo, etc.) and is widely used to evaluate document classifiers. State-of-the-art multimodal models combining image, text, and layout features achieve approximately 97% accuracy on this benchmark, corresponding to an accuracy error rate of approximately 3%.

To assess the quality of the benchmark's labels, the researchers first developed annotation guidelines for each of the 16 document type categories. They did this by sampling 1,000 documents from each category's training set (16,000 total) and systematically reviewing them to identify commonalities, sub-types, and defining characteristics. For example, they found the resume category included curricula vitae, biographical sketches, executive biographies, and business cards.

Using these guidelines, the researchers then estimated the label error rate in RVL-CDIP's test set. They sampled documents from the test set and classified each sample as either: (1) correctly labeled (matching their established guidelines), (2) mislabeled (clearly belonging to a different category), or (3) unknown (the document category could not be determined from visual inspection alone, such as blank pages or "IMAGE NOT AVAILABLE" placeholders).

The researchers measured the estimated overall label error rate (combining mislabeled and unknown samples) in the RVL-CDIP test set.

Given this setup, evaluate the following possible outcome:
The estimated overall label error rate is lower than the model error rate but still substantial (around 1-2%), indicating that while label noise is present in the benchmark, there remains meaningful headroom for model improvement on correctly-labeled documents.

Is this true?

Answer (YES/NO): NO